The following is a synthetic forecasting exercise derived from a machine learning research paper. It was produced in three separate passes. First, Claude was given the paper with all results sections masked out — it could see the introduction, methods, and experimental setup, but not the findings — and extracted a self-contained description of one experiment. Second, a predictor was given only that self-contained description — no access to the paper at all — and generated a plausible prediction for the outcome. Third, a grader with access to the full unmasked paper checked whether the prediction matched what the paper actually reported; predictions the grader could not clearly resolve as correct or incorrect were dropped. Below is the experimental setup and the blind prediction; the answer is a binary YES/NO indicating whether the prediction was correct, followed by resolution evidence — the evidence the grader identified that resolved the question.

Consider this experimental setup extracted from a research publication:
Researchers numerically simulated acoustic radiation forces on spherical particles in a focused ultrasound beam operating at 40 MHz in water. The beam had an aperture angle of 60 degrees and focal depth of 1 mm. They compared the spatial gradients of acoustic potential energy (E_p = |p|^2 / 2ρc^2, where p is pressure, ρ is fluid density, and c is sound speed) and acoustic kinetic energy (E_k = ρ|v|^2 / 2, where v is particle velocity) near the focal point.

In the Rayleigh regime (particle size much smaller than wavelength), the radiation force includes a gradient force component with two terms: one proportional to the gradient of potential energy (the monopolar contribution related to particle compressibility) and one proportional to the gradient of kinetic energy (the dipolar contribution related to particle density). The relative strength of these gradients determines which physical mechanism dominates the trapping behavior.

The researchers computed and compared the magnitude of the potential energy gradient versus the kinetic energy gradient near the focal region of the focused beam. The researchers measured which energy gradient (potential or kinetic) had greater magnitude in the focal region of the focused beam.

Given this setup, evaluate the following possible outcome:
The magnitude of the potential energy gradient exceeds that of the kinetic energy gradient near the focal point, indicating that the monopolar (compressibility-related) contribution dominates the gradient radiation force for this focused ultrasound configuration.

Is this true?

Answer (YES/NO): YES